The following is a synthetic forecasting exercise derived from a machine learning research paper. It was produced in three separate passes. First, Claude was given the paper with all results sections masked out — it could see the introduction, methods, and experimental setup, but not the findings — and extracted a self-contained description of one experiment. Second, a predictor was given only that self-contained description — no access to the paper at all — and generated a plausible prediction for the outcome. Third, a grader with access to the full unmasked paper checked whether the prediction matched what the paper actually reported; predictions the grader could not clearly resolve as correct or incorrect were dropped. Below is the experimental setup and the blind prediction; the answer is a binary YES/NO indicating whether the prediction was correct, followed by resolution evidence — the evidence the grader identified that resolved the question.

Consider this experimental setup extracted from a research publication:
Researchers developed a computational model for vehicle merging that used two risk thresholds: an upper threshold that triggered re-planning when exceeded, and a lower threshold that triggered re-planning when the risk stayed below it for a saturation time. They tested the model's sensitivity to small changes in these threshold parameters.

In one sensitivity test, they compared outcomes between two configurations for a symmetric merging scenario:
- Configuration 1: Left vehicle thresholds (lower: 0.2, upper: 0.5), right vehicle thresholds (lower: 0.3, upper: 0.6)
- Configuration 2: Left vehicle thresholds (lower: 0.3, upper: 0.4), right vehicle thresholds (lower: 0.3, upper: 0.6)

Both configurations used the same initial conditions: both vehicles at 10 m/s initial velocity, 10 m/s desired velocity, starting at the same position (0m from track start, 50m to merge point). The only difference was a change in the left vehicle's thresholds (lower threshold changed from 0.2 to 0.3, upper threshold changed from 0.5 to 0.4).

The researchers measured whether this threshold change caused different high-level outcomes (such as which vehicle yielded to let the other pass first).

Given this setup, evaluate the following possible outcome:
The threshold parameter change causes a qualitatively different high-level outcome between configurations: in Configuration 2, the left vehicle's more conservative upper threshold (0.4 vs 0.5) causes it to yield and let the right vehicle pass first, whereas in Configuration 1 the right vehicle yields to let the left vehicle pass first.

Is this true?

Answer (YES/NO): NO